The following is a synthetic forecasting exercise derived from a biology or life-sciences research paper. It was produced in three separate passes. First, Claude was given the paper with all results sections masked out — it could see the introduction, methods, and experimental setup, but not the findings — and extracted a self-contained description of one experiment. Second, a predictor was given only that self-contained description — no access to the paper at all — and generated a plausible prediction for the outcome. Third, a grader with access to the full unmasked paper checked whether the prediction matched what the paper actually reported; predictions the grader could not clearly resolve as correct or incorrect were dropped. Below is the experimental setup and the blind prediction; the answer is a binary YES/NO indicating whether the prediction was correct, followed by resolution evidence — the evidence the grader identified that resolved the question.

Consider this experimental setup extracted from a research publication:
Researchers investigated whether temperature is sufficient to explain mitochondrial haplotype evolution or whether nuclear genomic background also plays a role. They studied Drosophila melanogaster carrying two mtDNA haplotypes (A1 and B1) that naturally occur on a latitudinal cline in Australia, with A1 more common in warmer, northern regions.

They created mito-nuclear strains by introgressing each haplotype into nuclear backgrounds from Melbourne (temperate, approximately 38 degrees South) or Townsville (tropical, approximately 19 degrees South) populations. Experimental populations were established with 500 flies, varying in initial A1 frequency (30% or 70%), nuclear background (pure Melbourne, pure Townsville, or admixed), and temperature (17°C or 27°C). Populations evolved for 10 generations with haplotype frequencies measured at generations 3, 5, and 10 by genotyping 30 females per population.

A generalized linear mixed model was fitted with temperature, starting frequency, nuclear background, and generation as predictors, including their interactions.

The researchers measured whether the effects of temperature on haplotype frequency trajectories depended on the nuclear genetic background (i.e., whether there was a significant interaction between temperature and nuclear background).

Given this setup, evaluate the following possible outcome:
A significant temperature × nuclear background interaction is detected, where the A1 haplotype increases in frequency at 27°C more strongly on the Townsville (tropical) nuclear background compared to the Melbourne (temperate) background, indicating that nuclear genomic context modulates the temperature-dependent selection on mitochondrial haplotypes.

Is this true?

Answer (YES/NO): NO